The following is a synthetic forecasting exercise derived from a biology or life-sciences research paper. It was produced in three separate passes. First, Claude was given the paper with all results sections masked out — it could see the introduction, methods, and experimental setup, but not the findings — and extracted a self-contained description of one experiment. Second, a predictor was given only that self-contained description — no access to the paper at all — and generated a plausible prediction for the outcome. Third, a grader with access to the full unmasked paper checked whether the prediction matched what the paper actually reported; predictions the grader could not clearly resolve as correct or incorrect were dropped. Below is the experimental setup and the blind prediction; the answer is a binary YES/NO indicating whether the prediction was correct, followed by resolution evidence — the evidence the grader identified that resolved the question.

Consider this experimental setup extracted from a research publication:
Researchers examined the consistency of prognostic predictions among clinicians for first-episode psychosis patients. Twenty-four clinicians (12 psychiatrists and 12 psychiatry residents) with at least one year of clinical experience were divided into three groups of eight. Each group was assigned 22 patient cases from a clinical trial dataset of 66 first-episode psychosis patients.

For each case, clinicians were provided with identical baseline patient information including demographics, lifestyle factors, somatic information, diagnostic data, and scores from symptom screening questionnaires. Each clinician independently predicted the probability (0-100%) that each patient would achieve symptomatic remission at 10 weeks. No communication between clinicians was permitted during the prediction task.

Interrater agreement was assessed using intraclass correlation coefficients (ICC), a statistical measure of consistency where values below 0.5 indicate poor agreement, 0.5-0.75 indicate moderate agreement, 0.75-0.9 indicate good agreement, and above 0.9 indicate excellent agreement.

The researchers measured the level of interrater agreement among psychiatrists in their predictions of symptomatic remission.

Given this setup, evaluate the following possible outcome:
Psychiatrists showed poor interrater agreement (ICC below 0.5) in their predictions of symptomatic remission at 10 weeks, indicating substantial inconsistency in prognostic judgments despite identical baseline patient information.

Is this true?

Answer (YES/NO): YES